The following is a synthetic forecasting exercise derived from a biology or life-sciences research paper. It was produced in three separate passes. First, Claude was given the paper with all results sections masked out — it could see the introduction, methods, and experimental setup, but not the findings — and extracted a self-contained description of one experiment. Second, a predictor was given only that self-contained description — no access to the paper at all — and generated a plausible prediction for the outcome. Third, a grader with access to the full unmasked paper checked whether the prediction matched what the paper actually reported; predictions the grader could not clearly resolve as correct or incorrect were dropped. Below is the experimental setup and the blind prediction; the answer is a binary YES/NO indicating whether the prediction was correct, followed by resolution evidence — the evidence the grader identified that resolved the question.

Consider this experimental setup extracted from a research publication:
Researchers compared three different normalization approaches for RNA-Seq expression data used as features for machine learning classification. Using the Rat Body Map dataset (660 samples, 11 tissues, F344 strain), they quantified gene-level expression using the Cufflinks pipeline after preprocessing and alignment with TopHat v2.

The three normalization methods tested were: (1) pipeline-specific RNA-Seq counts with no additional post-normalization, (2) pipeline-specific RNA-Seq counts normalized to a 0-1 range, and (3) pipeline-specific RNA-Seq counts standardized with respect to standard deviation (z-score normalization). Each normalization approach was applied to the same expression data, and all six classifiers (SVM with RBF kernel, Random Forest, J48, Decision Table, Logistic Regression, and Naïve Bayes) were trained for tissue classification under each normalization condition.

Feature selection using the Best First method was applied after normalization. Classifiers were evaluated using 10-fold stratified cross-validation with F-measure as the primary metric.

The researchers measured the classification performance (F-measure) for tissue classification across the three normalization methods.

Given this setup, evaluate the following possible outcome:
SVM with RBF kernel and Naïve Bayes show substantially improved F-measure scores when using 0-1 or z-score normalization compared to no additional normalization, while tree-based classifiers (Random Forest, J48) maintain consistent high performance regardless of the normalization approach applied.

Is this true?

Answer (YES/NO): NO